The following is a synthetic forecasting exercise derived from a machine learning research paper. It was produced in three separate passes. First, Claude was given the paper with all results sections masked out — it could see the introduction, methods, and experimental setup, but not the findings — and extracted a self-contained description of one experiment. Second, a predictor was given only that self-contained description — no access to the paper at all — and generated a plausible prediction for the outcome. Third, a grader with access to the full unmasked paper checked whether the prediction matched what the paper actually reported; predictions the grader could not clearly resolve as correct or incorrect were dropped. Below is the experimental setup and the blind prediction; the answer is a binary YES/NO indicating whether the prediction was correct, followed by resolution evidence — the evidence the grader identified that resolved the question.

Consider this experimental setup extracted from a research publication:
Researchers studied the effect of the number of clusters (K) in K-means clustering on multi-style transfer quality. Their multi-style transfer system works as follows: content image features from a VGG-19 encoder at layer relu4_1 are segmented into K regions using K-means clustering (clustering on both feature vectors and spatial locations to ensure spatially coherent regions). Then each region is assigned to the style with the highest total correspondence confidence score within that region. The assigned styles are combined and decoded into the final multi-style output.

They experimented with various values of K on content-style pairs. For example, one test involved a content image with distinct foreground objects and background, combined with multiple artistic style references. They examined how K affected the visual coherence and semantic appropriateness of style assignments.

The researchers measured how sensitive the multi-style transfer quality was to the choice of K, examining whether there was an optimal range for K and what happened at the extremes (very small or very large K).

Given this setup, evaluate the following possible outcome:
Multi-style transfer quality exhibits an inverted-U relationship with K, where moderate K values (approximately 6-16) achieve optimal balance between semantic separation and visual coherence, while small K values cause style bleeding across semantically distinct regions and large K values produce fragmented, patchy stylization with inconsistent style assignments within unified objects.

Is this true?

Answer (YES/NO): NO